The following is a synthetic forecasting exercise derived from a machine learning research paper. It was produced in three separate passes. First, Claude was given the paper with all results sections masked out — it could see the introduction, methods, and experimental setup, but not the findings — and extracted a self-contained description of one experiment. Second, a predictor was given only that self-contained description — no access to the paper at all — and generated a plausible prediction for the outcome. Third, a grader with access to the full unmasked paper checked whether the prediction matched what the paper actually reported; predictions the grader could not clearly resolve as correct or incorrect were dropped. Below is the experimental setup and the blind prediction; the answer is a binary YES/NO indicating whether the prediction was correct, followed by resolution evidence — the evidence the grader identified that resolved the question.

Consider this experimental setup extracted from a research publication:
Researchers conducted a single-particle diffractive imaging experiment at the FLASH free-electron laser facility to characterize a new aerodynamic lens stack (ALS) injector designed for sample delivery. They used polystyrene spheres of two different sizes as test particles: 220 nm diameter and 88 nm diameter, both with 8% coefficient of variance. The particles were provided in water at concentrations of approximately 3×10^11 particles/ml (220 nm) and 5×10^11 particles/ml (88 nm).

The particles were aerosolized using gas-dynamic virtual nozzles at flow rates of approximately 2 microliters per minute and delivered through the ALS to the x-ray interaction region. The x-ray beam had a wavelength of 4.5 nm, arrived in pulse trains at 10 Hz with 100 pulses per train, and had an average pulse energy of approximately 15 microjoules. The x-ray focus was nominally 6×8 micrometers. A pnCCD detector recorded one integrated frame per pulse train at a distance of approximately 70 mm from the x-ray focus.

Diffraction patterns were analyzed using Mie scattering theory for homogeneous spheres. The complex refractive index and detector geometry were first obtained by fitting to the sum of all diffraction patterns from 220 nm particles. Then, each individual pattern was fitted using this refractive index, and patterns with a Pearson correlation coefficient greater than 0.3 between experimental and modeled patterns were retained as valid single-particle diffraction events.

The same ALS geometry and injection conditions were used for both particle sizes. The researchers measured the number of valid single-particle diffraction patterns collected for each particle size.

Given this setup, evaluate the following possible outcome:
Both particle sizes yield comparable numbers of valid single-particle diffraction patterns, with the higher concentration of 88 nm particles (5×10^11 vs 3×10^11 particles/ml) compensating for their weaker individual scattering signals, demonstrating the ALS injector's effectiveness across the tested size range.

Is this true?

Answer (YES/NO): NO